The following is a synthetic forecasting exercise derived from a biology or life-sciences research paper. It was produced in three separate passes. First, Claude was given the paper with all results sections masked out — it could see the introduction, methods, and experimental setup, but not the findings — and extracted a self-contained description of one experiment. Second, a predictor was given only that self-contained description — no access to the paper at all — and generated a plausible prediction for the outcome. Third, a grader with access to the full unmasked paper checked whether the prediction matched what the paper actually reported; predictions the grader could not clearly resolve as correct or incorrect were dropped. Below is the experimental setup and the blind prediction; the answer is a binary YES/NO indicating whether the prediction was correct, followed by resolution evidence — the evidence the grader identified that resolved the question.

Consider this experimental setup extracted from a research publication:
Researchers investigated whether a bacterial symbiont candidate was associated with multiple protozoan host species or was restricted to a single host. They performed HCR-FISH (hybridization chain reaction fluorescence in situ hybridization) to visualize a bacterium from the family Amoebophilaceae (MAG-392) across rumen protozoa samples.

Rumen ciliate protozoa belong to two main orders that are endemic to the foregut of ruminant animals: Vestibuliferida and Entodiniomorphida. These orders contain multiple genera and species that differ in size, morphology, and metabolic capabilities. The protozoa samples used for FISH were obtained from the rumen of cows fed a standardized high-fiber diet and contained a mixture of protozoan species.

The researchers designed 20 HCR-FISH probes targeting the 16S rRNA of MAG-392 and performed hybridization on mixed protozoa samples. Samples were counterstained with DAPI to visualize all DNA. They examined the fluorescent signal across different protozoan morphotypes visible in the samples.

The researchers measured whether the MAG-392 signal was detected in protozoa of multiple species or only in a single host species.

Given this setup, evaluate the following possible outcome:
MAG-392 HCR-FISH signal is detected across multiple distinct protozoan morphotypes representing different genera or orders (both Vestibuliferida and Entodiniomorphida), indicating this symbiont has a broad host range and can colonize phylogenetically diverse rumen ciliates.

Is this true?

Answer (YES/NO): YES